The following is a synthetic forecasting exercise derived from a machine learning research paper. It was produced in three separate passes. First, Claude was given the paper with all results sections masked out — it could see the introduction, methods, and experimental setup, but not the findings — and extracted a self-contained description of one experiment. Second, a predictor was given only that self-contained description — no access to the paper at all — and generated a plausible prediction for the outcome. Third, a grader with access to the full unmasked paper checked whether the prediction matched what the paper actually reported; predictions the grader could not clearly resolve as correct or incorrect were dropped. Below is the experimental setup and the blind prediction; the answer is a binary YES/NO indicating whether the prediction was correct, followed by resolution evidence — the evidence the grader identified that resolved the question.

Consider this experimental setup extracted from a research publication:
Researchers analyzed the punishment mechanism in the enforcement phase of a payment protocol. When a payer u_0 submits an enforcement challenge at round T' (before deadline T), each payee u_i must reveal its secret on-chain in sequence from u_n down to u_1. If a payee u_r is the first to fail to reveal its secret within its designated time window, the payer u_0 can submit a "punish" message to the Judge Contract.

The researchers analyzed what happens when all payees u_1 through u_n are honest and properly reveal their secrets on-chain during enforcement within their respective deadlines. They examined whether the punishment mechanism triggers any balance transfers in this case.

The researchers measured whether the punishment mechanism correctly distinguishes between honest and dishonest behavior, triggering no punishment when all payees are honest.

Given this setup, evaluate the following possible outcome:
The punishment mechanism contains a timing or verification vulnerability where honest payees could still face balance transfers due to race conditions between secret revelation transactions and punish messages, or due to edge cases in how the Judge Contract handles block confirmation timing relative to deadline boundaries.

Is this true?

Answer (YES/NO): NO